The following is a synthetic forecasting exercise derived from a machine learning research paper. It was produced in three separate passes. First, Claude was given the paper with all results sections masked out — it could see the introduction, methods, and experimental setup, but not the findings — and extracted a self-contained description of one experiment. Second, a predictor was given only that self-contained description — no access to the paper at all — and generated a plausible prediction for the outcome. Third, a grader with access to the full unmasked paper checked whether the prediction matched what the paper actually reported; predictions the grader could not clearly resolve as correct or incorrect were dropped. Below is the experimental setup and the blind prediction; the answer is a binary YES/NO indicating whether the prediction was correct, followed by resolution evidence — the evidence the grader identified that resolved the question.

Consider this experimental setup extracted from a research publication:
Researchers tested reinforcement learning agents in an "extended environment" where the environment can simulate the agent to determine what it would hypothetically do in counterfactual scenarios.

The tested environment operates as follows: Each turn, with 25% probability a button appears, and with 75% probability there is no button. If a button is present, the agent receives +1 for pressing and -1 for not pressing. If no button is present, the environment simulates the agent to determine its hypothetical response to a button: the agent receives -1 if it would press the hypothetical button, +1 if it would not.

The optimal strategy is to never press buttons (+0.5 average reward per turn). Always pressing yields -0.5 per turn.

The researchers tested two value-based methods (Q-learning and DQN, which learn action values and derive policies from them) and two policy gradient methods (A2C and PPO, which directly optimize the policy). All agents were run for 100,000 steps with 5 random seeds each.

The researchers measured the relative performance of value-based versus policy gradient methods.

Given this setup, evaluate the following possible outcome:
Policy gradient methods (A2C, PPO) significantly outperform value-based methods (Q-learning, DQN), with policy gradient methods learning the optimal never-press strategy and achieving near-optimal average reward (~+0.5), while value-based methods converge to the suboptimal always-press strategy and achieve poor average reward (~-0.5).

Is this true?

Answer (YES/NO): NO